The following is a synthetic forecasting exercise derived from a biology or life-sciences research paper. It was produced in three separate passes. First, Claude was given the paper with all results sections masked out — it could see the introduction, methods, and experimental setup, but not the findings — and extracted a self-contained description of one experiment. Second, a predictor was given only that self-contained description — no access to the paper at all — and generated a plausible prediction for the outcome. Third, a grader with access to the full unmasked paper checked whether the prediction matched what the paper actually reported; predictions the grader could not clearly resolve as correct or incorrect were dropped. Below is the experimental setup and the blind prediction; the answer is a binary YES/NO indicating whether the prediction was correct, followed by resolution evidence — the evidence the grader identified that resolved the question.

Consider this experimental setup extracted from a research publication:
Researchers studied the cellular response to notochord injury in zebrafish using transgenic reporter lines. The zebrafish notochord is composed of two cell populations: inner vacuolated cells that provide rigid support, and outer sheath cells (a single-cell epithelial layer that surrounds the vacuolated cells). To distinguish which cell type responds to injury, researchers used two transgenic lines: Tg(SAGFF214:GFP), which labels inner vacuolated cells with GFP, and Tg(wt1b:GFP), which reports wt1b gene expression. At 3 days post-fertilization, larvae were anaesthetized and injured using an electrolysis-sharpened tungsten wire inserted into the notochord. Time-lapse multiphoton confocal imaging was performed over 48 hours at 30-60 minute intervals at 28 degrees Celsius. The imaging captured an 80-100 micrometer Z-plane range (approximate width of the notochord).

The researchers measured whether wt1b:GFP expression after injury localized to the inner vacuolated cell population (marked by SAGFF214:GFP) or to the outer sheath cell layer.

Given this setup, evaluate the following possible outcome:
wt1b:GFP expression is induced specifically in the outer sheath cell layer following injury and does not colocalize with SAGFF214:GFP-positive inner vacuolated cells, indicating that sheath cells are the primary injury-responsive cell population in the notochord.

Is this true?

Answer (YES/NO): YES